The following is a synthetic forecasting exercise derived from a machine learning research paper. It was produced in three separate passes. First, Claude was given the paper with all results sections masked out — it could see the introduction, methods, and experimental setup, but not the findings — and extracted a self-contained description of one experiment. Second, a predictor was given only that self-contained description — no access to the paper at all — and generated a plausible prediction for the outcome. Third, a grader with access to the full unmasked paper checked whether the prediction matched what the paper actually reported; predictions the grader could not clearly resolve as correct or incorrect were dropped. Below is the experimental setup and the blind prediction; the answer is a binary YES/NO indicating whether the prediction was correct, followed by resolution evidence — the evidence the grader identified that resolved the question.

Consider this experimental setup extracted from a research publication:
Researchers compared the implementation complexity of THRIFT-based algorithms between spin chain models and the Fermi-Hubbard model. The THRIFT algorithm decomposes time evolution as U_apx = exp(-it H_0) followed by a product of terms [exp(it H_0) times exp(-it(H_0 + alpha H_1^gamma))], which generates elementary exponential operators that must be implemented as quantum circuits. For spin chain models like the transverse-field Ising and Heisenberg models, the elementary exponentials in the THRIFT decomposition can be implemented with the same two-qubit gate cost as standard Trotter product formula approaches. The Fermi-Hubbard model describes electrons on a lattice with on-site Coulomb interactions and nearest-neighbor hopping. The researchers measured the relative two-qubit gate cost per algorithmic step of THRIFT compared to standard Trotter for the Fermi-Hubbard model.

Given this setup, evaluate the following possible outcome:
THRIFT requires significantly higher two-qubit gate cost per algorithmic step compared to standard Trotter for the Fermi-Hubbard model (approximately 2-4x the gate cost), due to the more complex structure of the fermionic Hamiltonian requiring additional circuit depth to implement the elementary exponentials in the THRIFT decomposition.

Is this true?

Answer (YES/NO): YES